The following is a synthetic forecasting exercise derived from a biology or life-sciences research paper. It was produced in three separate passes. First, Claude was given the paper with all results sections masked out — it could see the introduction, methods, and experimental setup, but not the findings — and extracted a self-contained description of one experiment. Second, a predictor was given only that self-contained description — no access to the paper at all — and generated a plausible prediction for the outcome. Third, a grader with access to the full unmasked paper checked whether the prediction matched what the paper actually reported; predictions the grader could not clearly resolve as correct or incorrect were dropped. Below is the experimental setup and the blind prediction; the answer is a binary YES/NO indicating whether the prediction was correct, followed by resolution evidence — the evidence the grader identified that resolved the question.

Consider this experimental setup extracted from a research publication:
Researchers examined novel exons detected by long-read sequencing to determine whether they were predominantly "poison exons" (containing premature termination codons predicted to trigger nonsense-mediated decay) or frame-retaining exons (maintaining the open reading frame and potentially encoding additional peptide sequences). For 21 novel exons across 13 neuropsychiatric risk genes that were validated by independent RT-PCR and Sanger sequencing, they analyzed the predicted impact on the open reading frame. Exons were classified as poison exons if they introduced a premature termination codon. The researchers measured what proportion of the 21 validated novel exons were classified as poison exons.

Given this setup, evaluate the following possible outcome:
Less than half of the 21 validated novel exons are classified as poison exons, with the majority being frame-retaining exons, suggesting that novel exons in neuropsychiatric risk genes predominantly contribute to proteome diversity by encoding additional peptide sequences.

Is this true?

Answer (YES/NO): NO